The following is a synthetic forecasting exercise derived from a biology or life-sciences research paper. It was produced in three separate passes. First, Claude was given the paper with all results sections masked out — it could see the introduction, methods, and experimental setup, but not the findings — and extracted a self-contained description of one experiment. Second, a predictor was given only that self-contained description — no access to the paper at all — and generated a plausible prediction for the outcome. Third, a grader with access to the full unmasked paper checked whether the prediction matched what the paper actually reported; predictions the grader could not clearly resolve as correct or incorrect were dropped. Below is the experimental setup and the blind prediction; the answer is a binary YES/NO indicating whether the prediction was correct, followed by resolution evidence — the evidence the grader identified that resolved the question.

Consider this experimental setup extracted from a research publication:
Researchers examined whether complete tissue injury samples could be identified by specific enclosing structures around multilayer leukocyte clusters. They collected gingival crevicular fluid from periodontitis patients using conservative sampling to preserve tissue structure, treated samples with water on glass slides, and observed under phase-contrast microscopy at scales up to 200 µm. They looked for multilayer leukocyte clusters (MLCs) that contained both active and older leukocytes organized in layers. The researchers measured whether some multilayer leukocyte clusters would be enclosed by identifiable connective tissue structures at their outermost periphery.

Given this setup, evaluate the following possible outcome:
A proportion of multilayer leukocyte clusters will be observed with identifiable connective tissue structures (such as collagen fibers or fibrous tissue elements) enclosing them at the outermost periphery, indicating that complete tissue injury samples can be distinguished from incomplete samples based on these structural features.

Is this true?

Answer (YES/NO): YES